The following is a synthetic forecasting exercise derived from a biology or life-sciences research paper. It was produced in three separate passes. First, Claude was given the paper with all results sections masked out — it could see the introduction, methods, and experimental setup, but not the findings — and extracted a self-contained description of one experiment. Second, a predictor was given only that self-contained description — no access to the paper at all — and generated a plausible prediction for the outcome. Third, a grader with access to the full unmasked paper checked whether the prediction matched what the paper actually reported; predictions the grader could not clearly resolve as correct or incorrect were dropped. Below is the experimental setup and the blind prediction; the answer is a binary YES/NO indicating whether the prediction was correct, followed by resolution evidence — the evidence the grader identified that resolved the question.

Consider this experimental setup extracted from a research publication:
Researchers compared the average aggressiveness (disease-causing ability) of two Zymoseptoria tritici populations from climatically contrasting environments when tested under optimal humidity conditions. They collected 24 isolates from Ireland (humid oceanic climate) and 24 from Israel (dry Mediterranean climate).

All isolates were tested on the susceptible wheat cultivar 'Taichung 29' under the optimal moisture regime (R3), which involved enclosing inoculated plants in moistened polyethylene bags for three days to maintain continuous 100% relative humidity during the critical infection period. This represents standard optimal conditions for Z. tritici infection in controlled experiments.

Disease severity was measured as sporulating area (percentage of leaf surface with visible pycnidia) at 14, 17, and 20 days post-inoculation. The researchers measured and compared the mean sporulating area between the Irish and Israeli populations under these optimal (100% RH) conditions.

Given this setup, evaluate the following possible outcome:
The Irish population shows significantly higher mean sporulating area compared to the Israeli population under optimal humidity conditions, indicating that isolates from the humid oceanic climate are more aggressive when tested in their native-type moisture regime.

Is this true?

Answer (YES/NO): NO